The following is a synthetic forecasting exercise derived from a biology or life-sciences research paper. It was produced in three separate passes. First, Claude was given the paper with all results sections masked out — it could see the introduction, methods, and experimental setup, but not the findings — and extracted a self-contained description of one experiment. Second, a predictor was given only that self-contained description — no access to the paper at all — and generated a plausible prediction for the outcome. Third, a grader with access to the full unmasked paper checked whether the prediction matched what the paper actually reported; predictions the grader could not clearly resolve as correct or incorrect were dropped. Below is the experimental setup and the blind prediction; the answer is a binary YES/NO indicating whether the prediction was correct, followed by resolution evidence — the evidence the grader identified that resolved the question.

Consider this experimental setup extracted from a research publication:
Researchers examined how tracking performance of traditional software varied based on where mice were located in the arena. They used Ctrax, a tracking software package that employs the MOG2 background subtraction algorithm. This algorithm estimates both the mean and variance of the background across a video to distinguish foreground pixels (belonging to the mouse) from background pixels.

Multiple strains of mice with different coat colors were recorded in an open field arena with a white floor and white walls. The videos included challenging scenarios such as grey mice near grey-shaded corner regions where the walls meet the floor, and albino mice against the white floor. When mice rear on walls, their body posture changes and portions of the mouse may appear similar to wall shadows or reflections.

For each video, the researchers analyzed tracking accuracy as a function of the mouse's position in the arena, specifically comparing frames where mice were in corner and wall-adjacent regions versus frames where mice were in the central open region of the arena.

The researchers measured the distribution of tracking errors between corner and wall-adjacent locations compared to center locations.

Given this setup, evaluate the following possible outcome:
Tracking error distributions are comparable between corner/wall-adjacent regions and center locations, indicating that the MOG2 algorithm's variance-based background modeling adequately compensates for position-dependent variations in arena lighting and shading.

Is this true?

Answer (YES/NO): NO